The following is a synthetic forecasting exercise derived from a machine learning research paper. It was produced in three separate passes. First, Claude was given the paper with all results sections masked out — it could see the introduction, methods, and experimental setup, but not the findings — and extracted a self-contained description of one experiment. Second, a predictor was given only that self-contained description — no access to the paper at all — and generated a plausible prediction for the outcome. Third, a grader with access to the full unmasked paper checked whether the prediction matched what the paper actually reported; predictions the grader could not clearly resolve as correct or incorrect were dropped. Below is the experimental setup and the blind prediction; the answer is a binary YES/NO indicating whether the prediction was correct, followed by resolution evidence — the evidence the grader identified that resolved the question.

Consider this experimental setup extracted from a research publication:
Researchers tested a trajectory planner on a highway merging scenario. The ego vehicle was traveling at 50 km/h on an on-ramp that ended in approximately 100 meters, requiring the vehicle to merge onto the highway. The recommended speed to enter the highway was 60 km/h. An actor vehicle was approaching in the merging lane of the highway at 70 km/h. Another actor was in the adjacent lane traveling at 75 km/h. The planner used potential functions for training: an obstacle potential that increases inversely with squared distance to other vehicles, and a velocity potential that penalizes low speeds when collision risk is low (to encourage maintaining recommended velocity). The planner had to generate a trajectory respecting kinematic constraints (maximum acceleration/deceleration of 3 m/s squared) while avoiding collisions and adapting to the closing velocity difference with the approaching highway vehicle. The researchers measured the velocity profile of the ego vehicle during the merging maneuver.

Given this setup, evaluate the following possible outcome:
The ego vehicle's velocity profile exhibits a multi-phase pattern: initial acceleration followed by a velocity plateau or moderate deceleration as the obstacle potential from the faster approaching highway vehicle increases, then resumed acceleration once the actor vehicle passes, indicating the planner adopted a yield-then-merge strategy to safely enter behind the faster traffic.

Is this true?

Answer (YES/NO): NO